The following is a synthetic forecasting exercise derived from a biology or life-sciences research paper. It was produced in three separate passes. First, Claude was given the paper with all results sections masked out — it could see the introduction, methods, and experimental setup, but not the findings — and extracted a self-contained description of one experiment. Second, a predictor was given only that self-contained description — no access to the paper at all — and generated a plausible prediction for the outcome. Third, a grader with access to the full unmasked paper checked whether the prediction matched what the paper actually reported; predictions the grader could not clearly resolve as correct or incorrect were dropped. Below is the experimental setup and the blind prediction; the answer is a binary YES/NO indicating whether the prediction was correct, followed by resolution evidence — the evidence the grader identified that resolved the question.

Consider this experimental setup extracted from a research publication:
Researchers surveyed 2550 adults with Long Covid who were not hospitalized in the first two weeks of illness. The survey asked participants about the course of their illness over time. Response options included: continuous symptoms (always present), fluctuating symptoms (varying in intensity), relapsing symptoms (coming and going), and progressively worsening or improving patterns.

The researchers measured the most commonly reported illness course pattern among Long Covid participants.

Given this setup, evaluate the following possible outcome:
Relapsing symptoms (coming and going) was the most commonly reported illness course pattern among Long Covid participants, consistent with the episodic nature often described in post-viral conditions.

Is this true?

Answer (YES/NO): NO